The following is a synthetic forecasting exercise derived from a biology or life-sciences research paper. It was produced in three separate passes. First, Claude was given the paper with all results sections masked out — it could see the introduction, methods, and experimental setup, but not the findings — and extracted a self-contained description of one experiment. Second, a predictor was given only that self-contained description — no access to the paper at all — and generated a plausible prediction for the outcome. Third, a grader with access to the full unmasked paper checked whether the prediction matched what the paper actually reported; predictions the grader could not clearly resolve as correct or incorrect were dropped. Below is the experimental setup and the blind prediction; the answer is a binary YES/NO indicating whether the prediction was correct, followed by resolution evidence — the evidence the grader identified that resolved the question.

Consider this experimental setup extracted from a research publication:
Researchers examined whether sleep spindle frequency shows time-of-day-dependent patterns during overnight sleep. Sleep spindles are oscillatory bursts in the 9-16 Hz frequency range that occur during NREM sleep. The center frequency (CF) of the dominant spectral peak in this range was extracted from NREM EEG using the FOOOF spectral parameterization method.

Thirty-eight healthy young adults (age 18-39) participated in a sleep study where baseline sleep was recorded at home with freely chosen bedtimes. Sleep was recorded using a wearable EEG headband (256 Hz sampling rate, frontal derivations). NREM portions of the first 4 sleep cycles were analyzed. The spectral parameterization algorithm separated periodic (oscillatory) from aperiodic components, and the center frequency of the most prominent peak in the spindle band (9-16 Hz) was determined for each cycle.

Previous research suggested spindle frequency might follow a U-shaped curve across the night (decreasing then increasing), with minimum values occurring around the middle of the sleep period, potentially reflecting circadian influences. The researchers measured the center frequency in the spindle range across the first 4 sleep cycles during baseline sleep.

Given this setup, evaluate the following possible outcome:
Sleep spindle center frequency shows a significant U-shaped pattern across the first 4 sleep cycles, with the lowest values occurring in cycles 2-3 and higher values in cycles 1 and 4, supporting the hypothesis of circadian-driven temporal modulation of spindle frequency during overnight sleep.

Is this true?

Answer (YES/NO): NO